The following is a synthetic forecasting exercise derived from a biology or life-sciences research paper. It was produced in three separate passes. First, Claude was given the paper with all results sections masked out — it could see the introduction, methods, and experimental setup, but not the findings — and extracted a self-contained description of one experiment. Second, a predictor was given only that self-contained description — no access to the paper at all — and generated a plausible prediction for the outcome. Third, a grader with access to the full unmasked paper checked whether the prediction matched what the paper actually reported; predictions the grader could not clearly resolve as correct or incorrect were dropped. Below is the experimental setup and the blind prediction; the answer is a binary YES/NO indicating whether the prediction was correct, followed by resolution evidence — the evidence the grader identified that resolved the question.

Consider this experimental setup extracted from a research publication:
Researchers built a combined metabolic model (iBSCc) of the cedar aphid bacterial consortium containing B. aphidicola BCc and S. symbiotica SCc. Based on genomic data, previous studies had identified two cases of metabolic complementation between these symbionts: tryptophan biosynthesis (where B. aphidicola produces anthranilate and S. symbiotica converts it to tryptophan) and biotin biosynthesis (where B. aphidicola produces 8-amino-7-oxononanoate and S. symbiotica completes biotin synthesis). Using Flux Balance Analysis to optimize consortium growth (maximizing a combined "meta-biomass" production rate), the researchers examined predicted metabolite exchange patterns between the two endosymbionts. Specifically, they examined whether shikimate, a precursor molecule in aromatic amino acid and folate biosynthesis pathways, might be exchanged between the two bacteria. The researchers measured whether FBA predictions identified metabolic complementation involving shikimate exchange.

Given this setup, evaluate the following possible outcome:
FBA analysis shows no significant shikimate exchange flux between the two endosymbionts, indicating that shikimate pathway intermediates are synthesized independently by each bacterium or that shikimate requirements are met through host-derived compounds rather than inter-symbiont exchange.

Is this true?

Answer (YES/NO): NO